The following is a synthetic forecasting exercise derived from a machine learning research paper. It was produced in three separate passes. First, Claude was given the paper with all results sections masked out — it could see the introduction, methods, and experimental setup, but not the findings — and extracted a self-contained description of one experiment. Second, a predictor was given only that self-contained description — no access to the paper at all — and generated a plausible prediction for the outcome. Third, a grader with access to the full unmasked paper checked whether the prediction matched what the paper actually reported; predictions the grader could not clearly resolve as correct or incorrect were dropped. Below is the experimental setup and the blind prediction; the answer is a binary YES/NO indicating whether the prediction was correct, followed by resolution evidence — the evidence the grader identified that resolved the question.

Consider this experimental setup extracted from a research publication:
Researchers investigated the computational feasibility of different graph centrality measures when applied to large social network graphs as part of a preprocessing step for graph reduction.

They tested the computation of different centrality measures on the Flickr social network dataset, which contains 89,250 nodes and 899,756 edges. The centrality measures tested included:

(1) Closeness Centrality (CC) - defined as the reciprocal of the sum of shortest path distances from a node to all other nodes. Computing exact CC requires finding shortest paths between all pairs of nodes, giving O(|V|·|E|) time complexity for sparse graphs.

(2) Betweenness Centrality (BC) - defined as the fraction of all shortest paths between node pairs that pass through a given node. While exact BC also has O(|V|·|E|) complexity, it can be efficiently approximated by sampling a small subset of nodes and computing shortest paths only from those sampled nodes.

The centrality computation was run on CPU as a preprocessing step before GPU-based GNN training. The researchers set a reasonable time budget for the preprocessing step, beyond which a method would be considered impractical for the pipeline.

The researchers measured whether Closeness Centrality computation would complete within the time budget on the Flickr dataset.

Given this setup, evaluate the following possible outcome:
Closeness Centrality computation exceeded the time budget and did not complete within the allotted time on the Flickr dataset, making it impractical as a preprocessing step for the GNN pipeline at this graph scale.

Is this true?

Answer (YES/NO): YES